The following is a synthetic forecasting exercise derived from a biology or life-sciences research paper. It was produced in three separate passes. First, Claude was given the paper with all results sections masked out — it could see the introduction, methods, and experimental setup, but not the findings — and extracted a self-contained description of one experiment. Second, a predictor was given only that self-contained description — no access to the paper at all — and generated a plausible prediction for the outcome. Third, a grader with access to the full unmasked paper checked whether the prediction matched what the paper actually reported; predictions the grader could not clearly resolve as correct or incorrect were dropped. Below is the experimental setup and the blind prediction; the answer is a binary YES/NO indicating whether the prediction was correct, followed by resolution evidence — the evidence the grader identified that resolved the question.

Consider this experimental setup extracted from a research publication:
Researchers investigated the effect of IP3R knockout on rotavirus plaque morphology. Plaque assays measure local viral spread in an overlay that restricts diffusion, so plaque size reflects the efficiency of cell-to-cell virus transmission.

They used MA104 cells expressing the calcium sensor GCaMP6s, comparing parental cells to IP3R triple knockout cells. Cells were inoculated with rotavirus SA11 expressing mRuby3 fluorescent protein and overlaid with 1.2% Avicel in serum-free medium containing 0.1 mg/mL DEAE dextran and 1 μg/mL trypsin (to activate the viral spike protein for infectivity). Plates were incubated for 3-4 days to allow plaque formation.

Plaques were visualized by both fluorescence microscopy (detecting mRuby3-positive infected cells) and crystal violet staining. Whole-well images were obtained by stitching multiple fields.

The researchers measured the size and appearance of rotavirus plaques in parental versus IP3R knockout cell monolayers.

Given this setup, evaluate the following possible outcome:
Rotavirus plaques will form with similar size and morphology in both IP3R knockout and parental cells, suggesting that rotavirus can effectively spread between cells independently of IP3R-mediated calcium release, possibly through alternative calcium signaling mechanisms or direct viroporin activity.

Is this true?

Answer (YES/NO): NO